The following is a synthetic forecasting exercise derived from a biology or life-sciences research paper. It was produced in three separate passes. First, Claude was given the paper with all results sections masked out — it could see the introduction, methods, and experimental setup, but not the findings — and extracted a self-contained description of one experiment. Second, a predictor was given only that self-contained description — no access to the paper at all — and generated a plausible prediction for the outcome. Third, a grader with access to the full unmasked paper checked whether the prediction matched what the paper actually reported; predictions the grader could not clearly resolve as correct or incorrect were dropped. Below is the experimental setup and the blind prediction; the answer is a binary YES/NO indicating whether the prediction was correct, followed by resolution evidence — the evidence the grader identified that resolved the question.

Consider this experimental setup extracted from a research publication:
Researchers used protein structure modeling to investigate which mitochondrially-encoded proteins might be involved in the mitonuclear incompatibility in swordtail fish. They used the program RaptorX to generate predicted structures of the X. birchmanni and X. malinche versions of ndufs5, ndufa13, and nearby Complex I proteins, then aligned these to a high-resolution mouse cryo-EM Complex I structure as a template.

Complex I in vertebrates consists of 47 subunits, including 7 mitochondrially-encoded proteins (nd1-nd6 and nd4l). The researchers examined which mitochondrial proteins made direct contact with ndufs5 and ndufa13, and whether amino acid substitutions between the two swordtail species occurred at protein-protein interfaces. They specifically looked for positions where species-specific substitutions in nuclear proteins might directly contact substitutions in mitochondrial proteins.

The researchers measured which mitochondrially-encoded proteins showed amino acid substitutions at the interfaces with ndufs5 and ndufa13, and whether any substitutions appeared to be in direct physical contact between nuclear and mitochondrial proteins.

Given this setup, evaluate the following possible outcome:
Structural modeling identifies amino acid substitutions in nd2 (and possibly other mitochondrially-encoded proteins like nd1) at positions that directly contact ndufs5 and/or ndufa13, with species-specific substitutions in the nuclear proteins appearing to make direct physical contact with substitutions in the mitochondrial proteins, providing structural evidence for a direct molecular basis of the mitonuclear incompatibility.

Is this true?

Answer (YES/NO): YES